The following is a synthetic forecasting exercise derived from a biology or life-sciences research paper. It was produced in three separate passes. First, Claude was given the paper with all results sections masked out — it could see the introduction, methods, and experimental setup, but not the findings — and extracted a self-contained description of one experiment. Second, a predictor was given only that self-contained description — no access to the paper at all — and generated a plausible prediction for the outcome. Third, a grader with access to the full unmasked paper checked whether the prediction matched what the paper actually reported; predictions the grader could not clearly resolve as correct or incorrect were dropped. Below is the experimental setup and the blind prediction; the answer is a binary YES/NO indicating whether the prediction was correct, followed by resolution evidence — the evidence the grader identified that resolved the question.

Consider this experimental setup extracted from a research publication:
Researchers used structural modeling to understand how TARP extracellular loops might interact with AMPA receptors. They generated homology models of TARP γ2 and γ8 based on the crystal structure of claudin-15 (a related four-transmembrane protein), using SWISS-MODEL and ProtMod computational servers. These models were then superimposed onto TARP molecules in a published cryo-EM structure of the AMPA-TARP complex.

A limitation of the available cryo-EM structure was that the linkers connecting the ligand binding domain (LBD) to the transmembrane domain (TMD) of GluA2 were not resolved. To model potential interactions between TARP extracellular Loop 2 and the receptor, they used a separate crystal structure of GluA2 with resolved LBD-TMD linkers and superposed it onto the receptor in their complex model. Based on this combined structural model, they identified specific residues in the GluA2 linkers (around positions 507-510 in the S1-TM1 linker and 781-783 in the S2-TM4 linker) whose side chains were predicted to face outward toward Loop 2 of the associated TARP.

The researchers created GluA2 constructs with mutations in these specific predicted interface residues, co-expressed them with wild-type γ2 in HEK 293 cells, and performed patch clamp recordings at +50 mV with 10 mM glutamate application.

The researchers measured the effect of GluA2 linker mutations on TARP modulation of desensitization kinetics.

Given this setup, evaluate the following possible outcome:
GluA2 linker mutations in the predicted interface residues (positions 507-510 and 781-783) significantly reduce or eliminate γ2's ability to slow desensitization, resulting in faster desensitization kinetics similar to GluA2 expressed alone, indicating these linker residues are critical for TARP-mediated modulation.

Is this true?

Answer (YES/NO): YES